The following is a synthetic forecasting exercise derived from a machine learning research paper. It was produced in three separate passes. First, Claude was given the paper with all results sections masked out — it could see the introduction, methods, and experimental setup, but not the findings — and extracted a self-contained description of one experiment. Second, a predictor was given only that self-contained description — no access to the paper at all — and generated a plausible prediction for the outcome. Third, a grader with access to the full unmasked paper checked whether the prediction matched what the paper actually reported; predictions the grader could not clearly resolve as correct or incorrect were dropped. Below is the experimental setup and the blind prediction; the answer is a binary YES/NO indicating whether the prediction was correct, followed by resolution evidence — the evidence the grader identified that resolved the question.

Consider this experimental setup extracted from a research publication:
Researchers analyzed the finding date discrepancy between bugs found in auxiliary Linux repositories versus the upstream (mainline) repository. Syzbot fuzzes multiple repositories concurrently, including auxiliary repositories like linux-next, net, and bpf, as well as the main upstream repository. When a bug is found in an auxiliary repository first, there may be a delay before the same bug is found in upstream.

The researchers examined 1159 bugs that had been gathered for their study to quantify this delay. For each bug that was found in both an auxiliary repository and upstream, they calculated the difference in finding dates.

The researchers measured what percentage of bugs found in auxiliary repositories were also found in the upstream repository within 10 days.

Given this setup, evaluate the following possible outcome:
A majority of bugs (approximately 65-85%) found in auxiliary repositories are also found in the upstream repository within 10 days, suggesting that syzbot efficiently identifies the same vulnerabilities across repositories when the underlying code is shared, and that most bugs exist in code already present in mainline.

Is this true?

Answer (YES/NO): YES